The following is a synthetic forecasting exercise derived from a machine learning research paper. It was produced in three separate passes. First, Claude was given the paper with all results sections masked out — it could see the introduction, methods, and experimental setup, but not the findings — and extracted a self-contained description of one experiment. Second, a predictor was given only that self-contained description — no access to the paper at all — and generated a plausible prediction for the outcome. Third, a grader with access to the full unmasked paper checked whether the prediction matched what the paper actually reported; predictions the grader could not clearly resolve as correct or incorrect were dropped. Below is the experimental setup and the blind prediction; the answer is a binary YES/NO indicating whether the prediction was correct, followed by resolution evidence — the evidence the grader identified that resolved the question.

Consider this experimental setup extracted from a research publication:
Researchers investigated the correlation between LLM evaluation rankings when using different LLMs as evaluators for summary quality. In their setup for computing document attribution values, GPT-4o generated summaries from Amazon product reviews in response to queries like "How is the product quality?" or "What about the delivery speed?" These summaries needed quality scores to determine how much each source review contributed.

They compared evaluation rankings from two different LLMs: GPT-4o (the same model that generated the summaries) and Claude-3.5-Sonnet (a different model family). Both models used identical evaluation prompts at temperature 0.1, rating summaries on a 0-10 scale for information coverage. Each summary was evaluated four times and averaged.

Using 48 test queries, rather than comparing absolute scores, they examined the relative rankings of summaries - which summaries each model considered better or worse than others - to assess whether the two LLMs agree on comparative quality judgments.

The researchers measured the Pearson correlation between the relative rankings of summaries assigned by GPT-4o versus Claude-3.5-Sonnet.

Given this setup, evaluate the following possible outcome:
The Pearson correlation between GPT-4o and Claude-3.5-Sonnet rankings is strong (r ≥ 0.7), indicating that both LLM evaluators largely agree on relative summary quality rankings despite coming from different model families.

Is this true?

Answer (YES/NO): YES